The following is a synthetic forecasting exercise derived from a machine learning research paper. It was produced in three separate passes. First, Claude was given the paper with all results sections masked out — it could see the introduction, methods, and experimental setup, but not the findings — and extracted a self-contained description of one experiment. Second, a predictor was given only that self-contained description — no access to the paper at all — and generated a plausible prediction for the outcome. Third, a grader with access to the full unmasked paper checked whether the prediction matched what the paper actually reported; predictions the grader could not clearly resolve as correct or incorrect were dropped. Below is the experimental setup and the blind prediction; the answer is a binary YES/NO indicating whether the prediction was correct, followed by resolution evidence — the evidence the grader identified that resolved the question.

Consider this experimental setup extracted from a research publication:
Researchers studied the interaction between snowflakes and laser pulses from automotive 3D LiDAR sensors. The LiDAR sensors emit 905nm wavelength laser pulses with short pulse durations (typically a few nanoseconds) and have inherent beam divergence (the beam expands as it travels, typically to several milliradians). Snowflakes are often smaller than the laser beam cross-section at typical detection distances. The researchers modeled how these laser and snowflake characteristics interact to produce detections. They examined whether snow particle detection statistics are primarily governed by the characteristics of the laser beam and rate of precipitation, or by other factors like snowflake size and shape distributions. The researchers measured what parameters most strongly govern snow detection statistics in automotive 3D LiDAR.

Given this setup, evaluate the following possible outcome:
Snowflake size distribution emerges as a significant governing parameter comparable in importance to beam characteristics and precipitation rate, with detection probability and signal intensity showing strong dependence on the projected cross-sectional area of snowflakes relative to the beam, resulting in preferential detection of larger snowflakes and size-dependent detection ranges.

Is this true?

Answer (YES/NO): NO